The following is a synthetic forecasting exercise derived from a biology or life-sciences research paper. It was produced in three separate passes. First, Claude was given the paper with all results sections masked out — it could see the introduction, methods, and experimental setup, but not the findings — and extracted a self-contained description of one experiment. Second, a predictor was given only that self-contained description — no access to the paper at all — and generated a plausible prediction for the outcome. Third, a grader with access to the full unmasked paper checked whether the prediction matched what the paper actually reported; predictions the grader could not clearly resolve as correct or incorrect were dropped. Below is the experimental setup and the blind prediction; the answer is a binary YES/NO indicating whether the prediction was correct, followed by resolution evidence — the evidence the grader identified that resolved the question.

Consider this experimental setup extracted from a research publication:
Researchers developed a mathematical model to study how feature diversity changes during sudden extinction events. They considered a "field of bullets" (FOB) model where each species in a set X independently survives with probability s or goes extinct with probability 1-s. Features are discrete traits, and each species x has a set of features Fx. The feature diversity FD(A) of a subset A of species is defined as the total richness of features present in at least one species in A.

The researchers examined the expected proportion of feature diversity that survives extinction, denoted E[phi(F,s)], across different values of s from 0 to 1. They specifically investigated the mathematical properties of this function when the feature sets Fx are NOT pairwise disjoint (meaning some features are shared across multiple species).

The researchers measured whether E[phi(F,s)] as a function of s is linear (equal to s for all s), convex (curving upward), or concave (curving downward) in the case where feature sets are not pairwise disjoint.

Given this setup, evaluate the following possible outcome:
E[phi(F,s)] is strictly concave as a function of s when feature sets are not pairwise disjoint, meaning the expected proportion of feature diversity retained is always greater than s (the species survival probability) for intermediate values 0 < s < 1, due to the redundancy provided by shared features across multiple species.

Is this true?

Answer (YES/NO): YES